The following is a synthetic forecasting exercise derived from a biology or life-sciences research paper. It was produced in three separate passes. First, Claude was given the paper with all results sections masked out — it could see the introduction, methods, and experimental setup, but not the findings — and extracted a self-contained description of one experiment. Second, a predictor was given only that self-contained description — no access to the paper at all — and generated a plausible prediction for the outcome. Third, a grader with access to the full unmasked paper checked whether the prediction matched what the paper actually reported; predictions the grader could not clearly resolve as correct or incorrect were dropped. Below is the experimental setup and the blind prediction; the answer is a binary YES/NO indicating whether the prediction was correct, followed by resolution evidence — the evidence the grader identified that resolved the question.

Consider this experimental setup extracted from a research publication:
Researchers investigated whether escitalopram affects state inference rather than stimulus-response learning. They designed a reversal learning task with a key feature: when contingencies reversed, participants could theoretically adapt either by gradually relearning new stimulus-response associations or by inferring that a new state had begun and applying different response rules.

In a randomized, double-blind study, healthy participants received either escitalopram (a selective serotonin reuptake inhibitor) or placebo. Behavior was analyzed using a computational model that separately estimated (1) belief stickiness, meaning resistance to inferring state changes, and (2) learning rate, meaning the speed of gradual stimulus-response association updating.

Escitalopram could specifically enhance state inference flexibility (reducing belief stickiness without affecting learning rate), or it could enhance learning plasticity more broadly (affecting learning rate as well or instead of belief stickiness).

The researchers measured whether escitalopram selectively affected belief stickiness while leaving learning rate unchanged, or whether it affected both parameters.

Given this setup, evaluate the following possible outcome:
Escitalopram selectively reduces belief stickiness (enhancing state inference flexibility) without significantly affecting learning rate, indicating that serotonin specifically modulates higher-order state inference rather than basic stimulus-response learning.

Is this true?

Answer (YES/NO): YES